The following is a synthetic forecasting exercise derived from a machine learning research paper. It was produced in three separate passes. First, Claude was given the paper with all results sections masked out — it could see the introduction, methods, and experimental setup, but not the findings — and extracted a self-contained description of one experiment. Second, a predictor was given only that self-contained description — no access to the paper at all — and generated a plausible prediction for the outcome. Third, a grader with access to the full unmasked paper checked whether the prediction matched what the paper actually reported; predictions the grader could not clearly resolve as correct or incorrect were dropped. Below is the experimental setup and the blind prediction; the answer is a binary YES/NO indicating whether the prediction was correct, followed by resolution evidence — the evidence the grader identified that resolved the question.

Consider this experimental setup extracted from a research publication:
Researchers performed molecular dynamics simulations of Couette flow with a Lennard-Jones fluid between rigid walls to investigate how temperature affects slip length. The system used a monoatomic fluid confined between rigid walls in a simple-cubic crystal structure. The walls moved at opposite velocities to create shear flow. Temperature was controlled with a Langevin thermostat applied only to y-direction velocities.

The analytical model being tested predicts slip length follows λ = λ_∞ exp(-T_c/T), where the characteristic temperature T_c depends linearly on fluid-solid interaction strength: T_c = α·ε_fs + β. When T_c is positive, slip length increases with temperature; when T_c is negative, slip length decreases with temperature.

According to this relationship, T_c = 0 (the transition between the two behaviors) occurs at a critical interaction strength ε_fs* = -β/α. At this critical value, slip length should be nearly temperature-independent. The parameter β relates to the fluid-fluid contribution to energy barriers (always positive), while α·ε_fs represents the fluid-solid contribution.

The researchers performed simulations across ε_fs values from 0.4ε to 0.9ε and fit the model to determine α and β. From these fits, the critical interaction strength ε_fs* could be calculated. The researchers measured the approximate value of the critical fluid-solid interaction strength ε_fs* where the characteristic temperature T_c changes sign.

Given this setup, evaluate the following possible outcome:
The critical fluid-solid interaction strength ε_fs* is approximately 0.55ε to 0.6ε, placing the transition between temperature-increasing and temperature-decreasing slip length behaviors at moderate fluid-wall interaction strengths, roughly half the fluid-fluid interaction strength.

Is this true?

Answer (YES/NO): YES